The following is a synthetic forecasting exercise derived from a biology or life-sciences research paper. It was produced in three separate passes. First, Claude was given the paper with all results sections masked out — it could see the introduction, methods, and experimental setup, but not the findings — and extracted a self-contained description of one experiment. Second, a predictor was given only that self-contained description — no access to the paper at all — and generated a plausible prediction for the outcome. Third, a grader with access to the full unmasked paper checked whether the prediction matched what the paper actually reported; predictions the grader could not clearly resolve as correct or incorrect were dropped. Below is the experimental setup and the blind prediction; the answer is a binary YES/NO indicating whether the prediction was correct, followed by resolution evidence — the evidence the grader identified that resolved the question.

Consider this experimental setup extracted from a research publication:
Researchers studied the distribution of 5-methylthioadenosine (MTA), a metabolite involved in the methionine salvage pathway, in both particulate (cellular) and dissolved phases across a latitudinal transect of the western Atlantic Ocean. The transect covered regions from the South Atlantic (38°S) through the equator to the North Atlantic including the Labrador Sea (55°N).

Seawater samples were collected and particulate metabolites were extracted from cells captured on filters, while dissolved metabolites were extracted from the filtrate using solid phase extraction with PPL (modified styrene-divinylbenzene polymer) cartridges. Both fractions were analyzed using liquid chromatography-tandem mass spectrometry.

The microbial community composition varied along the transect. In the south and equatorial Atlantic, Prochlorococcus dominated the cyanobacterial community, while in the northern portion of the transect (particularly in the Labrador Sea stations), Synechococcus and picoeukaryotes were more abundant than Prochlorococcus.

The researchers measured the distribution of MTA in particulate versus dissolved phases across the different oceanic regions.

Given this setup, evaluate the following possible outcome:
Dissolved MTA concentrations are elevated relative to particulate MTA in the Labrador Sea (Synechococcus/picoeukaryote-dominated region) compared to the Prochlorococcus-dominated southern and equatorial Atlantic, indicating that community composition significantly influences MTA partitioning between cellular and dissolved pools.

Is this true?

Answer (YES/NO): YES